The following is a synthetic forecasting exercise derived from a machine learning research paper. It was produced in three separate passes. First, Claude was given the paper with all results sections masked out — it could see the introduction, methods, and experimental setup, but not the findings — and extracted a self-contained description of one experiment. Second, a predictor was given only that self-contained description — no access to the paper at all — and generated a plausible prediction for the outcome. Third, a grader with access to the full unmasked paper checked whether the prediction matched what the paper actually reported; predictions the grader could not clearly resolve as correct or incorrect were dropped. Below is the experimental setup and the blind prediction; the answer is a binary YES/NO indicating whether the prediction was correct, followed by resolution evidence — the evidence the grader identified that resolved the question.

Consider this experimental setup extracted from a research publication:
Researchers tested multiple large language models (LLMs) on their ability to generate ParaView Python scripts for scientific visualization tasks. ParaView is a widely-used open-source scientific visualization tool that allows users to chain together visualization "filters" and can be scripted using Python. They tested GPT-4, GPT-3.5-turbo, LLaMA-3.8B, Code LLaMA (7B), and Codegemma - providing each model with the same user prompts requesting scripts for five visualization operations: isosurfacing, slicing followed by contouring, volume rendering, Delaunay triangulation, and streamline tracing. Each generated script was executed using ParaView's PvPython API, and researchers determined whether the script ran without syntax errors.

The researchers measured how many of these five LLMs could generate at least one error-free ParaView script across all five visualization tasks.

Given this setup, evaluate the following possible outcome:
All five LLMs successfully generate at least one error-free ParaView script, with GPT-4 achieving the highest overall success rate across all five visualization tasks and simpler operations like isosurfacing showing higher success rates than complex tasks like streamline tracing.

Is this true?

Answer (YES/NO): NO